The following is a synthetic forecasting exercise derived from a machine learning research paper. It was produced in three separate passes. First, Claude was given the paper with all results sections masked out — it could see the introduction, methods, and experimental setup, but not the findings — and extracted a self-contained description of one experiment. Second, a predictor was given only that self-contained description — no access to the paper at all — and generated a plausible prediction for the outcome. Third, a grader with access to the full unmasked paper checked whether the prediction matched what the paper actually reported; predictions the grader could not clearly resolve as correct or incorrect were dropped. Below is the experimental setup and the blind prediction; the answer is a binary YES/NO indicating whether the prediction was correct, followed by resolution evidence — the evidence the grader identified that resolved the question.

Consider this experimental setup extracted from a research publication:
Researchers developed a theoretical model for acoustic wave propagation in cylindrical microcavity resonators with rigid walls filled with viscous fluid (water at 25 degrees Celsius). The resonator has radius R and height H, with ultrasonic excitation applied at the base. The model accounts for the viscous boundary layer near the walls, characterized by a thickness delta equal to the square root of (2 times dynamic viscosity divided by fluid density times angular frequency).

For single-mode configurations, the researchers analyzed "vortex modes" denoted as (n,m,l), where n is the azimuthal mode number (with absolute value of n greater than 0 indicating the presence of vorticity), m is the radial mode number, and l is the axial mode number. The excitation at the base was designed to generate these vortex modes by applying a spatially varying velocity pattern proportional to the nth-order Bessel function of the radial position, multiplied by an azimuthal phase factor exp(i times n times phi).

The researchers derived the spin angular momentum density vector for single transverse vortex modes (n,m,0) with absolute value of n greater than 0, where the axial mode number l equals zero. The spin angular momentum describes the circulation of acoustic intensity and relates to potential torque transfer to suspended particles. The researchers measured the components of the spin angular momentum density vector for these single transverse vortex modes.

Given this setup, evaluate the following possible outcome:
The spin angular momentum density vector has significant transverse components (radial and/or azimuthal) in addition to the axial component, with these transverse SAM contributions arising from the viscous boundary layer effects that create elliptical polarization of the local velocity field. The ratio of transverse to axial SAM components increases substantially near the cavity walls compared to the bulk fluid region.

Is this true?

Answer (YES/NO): NO